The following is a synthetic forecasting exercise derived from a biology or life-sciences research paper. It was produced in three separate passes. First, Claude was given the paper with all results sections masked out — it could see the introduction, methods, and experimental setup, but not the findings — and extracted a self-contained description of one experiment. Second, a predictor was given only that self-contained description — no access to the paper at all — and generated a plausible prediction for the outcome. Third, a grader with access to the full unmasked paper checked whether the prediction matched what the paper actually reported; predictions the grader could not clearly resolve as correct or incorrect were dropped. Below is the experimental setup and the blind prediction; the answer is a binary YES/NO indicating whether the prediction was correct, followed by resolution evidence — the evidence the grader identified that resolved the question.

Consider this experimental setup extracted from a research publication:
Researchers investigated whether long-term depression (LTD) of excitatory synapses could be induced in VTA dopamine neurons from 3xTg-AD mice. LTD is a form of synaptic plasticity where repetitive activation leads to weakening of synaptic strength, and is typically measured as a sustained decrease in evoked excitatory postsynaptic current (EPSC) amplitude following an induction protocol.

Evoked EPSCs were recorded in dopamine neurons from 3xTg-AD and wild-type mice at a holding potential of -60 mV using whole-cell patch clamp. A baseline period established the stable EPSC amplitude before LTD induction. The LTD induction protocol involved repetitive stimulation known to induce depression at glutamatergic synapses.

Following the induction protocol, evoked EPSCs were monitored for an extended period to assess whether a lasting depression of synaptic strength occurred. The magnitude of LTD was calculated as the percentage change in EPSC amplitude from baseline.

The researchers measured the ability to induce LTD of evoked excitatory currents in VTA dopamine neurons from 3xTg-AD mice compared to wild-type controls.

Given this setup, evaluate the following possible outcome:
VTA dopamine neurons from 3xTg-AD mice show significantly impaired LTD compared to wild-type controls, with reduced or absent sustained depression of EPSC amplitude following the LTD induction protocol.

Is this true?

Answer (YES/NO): YES